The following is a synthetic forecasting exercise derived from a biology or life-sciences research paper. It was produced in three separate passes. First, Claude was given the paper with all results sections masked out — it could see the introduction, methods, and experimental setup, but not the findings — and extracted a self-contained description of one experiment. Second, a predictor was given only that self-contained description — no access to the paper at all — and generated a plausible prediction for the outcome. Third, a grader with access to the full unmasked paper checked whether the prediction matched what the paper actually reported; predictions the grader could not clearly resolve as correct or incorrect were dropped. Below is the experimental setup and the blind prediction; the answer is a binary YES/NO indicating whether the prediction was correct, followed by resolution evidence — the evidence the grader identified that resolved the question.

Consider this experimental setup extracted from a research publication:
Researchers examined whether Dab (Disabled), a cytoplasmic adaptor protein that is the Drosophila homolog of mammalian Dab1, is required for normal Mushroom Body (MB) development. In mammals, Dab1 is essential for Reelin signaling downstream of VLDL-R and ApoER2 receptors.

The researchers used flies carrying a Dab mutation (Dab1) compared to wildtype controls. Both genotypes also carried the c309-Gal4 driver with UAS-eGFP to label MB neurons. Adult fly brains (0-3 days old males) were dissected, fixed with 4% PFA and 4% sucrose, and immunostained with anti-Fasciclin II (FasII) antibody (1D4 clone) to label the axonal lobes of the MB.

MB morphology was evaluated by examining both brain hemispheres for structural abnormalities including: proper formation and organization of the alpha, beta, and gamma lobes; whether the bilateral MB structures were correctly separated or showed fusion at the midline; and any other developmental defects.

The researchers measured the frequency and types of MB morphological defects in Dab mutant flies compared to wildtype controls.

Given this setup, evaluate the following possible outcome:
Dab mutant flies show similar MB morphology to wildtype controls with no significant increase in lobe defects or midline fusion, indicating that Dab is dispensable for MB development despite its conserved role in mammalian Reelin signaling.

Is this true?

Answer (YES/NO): NO